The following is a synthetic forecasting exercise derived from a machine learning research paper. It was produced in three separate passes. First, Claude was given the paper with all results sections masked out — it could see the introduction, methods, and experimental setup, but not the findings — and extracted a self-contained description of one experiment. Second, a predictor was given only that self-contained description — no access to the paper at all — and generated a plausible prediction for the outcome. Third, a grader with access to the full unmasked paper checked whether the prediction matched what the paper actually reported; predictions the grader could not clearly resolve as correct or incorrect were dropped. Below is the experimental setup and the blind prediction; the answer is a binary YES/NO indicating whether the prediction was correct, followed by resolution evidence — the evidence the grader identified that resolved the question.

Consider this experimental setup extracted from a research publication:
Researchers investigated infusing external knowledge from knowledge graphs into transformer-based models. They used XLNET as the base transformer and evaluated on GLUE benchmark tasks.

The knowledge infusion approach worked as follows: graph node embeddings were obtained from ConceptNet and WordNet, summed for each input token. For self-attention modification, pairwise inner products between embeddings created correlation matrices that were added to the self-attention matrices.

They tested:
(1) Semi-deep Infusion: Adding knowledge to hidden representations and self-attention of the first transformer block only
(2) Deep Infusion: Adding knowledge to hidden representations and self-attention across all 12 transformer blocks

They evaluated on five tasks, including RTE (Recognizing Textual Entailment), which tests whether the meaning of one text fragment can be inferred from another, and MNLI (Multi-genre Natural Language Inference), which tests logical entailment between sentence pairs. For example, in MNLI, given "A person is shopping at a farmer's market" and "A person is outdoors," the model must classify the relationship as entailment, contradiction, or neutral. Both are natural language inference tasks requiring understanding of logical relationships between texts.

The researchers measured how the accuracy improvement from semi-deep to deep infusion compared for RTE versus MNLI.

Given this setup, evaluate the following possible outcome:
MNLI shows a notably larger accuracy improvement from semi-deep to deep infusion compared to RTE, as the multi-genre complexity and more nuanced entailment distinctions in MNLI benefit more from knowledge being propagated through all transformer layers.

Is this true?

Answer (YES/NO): YES